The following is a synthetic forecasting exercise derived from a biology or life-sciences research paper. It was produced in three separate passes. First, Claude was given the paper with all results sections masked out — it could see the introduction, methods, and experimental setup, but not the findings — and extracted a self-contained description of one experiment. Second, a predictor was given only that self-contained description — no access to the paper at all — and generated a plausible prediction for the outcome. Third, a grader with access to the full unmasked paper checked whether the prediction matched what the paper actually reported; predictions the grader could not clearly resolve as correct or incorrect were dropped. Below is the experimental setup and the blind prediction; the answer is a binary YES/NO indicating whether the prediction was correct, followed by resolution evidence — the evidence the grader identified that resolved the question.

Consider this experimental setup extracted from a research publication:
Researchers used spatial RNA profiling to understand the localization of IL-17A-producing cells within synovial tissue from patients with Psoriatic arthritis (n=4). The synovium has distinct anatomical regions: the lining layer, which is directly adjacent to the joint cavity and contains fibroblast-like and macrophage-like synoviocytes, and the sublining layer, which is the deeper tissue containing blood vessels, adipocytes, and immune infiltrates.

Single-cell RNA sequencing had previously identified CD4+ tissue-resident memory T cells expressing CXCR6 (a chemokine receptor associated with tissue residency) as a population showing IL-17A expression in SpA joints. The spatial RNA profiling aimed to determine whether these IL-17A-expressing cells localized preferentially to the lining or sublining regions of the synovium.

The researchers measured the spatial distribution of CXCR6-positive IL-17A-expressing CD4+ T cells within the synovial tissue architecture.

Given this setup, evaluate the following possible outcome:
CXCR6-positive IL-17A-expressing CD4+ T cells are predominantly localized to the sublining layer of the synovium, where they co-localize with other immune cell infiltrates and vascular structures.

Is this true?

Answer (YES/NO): YES